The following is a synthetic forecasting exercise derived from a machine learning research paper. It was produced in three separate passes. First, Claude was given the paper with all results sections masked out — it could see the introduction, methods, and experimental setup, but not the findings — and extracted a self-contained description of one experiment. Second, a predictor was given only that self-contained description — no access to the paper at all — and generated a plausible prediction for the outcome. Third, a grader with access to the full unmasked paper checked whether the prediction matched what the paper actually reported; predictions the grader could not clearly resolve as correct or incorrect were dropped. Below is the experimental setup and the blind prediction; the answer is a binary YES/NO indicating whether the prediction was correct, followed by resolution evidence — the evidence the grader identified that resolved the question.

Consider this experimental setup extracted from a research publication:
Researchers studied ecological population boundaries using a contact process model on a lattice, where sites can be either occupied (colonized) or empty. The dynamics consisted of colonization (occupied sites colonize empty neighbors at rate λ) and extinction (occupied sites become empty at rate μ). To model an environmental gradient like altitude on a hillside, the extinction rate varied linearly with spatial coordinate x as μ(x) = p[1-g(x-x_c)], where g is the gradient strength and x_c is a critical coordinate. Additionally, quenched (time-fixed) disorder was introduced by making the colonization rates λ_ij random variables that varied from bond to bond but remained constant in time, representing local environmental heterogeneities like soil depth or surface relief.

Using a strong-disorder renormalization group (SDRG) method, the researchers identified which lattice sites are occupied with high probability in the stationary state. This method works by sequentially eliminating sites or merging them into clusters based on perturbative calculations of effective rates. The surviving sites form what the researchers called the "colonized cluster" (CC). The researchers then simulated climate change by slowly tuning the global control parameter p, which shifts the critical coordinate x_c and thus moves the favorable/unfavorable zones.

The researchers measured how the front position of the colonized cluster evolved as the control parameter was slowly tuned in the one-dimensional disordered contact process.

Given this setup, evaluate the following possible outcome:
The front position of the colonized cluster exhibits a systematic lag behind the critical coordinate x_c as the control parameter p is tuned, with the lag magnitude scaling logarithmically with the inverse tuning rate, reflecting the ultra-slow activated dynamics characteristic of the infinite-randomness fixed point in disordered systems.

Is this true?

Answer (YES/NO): NO